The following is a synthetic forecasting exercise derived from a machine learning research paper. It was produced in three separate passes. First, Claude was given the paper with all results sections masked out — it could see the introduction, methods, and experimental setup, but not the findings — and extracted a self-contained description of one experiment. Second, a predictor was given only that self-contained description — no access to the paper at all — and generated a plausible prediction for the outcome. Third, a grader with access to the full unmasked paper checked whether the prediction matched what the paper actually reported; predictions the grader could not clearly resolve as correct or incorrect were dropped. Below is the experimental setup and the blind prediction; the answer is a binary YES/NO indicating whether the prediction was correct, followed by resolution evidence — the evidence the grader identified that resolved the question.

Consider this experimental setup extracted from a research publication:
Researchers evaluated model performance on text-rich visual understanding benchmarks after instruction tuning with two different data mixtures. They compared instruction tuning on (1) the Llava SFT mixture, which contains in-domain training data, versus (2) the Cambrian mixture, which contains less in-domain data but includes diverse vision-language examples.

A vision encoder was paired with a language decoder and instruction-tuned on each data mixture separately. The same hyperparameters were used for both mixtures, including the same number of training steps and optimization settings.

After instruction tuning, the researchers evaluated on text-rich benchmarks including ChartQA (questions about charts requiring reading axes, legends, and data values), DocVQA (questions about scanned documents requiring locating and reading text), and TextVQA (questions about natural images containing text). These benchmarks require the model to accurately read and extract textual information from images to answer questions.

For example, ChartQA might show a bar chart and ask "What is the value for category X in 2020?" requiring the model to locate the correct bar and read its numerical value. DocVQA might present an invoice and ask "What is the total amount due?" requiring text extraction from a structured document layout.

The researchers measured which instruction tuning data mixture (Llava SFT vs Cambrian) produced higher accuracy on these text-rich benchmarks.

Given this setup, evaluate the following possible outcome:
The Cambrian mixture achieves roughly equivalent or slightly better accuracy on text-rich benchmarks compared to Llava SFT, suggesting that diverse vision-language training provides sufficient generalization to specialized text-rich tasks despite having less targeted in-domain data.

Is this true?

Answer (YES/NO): NO